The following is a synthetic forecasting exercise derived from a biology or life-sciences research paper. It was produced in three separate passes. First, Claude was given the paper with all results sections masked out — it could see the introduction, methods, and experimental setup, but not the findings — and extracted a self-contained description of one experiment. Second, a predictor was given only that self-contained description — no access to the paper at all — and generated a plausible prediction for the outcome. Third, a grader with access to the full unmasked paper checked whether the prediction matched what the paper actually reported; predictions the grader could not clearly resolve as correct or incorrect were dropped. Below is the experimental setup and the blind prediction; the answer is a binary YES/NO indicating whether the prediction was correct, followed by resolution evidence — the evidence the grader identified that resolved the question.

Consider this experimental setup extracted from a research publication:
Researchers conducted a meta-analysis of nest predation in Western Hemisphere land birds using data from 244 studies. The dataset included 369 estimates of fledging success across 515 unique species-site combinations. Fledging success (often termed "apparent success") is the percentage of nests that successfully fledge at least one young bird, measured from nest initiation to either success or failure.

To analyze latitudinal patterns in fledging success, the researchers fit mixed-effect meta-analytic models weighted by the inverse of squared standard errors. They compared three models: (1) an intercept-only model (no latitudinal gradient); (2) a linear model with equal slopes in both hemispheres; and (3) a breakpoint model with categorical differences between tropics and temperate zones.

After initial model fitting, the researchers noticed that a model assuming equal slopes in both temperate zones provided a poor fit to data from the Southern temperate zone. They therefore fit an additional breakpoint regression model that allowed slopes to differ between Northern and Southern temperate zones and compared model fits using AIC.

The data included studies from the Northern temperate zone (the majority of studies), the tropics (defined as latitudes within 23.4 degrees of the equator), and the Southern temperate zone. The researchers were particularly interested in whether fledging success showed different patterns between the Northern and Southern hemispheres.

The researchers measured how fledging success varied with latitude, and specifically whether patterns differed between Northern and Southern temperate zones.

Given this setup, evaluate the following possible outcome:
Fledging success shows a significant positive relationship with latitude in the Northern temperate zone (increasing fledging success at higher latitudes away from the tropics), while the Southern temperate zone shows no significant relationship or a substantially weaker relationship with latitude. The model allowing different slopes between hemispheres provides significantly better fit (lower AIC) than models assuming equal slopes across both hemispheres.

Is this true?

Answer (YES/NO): YES